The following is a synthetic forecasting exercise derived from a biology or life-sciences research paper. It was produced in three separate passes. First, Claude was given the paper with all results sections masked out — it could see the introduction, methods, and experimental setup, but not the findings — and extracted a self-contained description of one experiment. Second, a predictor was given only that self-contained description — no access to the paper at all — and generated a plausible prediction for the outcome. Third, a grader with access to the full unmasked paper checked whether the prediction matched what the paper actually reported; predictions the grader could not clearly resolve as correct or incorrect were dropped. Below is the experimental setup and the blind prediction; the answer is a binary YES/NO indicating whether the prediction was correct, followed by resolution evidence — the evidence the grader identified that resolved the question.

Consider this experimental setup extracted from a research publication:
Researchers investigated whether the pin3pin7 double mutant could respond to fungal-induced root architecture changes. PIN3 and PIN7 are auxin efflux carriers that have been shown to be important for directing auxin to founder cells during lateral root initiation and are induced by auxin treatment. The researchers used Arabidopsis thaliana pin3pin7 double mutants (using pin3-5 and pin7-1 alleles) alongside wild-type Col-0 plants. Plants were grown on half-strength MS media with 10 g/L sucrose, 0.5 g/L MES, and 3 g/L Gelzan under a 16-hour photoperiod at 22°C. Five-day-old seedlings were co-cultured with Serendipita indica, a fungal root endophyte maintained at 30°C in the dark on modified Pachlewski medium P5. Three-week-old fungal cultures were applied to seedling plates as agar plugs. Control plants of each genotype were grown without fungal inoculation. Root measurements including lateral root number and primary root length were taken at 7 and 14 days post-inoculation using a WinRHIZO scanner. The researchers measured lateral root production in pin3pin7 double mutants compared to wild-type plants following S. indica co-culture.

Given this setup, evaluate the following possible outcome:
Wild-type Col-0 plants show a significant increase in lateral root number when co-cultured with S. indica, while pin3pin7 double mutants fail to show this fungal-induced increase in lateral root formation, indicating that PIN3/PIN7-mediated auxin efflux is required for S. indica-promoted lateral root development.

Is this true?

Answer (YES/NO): YES